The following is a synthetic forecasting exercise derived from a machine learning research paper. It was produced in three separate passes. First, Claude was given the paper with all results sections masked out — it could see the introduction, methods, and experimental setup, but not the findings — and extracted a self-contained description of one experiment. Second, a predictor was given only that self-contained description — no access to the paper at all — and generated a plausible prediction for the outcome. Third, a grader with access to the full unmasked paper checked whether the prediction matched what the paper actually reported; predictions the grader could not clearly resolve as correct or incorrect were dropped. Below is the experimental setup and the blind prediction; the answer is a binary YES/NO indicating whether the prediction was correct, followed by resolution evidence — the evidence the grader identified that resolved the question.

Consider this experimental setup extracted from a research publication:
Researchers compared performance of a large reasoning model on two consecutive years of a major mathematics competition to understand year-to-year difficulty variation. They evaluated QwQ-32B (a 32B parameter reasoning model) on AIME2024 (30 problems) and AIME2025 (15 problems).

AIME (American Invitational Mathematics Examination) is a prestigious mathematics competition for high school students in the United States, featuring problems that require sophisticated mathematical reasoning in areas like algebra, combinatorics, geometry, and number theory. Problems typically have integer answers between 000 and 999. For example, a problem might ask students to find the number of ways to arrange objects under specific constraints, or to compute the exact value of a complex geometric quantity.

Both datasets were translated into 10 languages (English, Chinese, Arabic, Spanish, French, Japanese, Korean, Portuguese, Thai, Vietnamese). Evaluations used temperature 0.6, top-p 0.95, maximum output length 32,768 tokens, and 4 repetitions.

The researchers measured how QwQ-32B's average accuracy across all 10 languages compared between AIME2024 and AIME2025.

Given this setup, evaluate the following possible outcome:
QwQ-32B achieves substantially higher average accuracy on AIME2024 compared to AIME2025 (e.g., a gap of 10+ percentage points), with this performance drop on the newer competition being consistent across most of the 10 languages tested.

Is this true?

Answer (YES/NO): YES